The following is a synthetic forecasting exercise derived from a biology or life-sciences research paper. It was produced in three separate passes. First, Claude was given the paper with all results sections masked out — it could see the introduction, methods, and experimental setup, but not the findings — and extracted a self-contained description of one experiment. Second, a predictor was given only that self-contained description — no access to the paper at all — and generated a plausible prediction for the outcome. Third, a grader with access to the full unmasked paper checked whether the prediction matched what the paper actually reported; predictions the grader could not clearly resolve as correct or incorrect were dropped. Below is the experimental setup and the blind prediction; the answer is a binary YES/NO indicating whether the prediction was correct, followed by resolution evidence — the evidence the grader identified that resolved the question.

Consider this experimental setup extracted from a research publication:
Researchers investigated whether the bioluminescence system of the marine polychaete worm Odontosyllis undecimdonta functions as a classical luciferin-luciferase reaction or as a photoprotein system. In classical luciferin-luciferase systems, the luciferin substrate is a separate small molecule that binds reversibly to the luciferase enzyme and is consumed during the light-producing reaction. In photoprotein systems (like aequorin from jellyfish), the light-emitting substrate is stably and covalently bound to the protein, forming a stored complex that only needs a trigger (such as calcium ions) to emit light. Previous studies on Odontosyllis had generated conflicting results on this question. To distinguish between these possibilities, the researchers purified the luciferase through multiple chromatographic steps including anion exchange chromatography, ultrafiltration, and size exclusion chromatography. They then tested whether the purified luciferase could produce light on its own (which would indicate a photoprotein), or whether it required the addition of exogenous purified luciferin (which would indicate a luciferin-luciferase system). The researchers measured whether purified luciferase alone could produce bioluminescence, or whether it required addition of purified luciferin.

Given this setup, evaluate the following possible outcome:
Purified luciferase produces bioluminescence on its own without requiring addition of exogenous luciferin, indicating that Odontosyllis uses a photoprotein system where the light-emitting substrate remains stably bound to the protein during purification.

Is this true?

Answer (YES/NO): NO